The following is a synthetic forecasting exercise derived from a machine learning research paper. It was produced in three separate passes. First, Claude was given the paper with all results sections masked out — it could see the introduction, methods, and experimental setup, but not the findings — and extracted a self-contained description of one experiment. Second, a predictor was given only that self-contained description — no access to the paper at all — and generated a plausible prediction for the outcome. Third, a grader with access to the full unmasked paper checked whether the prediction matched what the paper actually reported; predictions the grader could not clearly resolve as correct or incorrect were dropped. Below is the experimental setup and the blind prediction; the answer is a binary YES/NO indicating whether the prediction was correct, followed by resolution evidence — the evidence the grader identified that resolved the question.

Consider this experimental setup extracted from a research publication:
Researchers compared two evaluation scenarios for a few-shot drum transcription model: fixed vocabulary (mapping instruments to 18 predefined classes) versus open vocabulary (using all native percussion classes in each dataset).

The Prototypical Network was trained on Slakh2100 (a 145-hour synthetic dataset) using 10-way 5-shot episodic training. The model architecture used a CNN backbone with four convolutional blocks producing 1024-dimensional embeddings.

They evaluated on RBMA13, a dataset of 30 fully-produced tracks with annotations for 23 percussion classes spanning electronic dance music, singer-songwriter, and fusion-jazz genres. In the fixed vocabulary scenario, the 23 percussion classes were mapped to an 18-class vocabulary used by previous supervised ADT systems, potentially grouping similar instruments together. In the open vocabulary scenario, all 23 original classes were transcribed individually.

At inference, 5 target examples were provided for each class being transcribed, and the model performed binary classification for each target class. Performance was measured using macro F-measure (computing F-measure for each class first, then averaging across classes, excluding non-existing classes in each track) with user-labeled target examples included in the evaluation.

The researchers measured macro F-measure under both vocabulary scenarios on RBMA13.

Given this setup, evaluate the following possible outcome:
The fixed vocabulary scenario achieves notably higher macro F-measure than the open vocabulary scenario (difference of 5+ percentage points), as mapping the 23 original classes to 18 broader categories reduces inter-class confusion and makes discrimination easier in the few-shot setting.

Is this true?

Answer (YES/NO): NO